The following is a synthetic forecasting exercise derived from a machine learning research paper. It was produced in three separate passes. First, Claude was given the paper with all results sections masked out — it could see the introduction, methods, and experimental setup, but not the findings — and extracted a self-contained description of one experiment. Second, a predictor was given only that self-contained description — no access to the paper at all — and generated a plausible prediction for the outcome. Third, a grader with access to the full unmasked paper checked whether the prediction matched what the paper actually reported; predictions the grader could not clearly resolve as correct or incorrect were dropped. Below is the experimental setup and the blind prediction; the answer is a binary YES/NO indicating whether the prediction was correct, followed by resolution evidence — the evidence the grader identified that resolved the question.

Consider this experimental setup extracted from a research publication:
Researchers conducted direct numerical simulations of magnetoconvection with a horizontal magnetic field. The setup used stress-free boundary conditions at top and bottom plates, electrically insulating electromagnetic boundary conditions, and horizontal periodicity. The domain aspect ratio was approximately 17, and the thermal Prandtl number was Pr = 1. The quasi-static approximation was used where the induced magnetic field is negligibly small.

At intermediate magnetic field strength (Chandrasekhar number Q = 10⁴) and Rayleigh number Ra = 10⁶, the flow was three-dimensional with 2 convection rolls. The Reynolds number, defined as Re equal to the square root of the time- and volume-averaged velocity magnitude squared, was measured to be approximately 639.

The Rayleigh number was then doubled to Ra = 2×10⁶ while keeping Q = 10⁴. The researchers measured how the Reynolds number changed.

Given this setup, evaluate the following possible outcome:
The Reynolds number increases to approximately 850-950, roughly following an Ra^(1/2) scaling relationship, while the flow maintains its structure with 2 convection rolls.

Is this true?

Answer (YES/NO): NO